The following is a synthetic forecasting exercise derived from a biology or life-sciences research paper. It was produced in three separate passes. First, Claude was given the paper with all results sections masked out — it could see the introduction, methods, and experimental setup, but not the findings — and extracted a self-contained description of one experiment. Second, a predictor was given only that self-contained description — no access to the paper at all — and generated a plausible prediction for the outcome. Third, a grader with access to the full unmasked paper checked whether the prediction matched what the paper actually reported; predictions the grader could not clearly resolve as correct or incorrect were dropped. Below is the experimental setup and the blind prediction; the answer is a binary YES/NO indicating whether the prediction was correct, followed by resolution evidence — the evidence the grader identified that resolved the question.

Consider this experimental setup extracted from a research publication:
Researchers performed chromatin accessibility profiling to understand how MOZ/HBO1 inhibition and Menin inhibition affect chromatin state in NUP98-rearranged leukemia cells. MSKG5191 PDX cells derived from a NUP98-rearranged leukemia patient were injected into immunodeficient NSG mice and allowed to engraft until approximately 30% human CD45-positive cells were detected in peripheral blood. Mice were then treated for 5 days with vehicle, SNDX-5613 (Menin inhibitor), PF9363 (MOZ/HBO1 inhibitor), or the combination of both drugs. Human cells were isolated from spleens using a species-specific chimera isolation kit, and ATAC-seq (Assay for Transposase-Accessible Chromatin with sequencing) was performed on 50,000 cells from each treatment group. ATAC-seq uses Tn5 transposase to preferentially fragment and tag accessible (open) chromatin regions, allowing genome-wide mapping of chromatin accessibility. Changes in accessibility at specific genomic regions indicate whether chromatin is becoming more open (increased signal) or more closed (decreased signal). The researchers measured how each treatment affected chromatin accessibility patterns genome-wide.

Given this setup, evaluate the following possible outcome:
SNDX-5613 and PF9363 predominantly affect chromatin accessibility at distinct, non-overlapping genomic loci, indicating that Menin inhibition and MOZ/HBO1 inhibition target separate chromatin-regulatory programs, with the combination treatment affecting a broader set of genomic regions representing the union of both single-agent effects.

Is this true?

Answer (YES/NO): NO